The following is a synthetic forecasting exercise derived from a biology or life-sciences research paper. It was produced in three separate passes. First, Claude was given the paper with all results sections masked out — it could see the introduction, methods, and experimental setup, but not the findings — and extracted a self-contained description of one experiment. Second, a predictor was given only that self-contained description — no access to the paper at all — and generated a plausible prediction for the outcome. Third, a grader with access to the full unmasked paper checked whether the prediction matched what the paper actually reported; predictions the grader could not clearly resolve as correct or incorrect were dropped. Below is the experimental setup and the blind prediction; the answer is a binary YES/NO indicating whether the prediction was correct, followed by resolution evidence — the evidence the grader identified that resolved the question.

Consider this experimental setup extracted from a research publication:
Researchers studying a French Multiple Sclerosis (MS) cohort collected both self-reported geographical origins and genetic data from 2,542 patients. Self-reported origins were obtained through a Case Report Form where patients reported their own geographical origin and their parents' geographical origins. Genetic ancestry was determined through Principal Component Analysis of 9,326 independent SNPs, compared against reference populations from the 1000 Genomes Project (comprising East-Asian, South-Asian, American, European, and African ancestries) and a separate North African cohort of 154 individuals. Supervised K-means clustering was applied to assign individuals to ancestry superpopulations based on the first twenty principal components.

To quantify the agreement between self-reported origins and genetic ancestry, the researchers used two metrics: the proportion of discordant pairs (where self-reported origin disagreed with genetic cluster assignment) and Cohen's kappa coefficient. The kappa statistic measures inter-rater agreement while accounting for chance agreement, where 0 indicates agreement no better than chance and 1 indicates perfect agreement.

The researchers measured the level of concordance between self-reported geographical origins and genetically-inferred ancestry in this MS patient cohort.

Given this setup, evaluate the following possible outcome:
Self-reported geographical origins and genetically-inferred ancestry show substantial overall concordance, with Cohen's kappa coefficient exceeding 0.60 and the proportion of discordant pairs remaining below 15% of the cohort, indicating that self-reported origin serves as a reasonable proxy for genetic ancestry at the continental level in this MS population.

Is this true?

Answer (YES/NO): NO